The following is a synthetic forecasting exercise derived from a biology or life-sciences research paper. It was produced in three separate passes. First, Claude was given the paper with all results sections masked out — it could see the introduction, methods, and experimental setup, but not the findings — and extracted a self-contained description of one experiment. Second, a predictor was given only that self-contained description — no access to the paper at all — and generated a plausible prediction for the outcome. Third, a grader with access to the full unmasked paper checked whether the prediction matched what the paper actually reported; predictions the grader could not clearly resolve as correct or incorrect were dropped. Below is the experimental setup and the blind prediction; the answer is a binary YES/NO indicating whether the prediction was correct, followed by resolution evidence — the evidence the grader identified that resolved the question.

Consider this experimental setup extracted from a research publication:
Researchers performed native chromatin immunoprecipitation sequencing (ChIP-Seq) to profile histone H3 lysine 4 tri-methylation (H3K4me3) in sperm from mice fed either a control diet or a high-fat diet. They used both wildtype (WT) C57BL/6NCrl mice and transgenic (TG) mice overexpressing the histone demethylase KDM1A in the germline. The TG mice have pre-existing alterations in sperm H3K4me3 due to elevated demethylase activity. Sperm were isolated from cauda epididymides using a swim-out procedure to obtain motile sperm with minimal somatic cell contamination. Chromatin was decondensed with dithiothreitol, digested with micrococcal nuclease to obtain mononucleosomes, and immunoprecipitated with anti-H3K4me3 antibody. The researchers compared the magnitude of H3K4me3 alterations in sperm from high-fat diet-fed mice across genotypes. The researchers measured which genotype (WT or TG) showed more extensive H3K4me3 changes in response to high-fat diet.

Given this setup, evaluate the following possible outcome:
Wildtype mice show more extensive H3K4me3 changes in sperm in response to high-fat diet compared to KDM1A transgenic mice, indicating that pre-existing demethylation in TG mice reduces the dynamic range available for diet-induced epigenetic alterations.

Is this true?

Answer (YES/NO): NO